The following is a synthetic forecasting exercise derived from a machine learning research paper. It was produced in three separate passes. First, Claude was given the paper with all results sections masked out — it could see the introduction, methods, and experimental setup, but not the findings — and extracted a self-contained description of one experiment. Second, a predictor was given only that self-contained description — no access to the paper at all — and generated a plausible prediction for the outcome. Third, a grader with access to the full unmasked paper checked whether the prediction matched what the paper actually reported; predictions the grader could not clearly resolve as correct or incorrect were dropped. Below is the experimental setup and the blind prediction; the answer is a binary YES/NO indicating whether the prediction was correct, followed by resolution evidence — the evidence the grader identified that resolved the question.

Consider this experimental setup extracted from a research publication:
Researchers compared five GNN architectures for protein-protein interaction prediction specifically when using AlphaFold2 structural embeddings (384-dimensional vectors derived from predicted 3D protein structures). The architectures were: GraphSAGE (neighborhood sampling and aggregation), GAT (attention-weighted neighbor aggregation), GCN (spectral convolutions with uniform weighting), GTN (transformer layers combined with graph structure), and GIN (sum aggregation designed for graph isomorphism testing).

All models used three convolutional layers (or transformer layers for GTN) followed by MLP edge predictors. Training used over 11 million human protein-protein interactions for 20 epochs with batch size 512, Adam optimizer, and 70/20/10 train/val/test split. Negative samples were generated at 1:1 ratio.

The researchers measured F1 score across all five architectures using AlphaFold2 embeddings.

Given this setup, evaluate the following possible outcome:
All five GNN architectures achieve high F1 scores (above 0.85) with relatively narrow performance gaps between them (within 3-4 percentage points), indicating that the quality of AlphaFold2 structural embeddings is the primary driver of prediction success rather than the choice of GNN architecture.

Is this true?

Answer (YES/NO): NO